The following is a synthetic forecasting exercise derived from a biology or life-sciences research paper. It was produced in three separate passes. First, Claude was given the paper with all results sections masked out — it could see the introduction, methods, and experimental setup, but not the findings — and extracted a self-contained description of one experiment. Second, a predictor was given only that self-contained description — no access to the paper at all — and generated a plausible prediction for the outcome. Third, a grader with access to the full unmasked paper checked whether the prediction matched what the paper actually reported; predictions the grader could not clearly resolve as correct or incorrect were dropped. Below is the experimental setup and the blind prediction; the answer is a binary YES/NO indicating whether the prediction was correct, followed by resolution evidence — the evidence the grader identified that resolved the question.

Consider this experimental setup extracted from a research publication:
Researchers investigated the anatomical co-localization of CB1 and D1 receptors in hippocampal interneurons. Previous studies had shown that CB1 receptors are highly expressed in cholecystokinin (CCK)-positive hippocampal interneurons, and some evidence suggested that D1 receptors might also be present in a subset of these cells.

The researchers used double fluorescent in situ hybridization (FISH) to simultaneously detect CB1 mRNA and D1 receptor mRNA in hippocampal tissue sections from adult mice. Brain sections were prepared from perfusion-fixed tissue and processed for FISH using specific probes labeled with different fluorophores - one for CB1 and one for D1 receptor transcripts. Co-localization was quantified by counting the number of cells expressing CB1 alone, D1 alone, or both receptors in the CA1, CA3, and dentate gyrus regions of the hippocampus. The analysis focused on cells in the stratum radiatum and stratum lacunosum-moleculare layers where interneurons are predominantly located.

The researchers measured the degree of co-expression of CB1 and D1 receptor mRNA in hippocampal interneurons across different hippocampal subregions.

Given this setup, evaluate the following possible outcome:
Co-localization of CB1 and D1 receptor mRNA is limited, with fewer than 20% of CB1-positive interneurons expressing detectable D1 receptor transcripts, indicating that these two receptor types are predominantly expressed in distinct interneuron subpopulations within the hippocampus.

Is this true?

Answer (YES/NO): YES